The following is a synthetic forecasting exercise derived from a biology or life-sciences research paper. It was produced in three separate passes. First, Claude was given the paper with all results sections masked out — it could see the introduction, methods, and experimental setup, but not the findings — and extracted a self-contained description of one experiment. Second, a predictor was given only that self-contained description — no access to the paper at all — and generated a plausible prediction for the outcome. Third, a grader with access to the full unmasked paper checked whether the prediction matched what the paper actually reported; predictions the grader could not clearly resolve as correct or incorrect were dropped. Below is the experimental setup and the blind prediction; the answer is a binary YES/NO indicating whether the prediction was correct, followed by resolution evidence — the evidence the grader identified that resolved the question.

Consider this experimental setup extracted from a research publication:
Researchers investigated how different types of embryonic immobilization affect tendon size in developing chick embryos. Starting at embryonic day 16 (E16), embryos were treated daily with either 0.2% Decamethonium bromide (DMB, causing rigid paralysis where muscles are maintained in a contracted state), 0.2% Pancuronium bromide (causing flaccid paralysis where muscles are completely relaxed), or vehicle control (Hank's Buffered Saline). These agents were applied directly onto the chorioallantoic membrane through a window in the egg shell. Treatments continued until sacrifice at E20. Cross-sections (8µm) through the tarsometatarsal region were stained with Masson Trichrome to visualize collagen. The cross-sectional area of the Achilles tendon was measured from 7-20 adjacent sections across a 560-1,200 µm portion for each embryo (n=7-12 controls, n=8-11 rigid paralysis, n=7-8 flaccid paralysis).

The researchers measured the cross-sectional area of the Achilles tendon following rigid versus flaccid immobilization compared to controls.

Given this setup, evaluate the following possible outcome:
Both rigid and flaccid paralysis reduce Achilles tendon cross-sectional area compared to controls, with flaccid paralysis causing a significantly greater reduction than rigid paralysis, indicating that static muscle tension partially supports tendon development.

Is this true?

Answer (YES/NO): NO